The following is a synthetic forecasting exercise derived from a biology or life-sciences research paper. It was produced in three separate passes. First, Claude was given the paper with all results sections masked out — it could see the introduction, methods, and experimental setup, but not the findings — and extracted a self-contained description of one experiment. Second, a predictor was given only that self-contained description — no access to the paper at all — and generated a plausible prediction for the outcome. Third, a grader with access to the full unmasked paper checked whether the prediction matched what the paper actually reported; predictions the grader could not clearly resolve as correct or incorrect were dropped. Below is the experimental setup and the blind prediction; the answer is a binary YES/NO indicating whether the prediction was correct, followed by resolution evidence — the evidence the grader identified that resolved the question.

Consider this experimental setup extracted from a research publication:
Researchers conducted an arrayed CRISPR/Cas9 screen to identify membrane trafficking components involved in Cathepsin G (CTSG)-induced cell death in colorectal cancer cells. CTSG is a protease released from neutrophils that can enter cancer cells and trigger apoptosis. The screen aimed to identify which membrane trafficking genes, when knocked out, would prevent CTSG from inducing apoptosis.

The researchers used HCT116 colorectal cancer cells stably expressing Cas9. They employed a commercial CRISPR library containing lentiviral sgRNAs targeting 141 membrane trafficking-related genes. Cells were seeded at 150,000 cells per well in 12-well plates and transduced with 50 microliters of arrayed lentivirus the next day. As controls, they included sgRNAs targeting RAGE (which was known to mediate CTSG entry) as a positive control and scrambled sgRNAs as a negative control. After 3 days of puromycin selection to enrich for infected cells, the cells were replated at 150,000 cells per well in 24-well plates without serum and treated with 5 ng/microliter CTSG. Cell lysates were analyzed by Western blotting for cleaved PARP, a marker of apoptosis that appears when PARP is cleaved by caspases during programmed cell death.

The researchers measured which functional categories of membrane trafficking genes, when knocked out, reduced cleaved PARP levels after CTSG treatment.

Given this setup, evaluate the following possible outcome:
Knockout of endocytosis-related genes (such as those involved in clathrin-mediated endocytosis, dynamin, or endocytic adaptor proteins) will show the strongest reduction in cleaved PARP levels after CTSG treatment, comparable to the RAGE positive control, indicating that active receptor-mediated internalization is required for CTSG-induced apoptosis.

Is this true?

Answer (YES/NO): NO